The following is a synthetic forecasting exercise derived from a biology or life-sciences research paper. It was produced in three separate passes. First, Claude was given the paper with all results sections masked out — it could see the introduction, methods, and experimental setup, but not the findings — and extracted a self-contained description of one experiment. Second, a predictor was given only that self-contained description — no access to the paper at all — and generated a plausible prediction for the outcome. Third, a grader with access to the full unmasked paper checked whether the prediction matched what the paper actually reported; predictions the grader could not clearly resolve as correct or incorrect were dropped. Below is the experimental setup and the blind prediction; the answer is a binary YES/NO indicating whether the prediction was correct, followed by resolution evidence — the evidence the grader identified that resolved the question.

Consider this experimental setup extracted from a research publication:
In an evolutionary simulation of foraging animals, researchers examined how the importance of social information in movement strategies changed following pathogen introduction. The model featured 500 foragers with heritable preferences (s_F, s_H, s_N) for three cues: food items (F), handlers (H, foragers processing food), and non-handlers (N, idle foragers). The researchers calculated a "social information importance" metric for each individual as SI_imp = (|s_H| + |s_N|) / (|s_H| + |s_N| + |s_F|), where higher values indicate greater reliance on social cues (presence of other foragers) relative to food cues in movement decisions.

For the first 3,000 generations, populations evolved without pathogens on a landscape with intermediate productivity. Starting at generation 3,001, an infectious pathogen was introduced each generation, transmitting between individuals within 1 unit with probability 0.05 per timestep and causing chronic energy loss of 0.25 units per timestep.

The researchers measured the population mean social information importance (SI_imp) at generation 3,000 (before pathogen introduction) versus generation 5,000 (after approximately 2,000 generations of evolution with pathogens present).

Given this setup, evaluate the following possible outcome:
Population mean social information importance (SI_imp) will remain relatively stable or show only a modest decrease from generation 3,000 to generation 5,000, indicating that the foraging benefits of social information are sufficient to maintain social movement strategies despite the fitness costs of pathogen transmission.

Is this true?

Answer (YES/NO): NO